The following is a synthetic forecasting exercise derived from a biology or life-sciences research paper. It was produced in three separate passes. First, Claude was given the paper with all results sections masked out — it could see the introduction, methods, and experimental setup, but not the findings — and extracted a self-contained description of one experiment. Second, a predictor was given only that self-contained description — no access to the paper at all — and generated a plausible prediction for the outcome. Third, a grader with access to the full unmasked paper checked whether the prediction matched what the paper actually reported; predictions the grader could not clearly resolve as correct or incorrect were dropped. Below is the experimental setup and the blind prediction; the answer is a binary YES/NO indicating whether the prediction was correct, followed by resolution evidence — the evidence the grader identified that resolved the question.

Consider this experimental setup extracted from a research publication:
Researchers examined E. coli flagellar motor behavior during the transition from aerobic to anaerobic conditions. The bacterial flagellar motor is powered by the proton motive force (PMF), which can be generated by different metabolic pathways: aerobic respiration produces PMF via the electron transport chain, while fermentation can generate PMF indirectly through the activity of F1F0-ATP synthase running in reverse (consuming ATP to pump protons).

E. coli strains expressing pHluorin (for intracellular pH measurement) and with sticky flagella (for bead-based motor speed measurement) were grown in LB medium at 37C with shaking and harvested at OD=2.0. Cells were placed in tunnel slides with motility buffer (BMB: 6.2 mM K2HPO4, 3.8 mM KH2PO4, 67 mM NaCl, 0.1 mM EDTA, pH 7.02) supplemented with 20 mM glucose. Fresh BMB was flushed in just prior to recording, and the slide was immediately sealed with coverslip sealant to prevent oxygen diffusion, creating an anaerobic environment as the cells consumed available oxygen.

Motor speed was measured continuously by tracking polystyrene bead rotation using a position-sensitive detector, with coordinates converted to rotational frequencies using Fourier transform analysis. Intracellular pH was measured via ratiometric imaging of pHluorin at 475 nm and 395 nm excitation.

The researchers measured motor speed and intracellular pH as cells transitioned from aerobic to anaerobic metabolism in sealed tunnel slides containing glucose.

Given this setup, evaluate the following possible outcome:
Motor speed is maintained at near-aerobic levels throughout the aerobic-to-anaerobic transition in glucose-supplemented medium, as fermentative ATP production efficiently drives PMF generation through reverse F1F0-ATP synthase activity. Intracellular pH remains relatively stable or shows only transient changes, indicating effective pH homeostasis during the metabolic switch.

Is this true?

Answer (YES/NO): NO